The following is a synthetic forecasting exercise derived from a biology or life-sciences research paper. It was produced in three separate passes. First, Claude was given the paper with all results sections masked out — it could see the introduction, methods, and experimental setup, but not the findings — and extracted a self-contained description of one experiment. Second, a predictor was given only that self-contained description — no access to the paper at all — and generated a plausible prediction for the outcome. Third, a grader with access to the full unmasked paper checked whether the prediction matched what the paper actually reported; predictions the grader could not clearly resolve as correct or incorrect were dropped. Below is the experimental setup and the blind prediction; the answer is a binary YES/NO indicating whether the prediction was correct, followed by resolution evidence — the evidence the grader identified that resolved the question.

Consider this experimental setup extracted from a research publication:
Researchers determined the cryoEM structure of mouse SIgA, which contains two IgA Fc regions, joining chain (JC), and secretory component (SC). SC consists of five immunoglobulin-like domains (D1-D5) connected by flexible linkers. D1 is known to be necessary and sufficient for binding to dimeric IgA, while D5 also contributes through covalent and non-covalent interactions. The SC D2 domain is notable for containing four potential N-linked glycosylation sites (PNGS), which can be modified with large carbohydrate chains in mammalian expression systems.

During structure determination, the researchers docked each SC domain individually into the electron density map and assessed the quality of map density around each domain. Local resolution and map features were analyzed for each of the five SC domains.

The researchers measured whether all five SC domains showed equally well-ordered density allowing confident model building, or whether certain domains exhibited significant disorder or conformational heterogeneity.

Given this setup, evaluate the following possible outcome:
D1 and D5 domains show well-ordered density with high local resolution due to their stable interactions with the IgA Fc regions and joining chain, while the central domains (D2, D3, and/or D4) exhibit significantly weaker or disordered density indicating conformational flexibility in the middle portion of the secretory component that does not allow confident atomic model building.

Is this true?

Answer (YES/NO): NO